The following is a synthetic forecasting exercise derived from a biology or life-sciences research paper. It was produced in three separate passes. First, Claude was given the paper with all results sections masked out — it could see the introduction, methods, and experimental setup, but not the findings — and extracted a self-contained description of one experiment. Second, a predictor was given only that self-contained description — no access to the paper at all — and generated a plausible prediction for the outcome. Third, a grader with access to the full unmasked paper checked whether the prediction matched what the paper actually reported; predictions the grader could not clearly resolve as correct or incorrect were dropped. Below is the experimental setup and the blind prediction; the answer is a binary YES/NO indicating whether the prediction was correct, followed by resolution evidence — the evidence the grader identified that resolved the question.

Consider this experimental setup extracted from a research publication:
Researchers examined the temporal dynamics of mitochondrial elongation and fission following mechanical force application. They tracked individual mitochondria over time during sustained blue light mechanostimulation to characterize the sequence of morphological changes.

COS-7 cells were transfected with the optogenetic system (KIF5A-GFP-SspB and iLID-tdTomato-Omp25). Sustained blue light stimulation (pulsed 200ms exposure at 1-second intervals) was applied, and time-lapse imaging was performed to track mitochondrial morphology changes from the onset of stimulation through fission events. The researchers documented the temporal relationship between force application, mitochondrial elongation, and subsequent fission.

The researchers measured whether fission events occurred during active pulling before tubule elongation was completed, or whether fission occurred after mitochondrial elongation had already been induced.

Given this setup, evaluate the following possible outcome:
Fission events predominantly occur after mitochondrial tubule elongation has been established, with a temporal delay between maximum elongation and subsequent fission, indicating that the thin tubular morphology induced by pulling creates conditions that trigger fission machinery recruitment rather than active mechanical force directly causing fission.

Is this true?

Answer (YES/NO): YES